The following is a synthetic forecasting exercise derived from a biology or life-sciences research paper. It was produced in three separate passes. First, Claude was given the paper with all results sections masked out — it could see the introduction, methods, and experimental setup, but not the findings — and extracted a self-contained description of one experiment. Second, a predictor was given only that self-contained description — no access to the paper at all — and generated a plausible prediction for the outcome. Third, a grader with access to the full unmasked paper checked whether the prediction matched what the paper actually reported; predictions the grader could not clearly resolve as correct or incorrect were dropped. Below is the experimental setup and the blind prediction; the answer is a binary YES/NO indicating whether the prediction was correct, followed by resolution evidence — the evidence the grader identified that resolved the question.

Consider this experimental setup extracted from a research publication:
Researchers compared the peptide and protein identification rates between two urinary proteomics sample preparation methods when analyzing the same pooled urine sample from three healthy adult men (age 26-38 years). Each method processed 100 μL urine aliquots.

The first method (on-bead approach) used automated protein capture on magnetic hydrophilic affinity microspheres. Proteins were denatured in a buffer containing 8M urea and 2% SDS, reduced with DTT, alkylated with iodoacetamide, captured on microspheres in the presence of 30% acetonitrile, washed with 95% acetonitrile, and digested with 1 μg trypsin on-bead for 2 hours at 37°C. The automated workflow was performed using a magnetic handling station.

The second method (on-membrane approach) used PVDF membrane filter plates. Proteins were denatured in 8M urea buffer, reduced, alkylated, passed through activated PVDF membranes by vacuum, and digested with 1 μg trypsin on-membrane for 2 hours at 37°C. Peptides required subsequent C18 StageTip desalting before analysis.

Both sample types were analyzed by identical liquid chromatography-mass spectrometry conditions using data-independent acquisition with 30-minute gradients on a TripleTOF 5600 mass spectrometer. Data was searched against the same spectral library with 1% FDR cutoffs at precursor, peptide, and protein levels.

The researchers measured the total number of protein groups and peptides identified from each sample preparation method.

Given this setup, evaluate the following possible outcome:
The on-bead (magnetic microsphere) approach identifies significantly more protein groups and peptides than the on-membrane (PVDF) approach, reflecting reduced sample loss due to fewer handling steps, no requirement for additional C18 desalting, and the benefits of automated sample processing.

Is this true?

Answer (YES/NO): NO